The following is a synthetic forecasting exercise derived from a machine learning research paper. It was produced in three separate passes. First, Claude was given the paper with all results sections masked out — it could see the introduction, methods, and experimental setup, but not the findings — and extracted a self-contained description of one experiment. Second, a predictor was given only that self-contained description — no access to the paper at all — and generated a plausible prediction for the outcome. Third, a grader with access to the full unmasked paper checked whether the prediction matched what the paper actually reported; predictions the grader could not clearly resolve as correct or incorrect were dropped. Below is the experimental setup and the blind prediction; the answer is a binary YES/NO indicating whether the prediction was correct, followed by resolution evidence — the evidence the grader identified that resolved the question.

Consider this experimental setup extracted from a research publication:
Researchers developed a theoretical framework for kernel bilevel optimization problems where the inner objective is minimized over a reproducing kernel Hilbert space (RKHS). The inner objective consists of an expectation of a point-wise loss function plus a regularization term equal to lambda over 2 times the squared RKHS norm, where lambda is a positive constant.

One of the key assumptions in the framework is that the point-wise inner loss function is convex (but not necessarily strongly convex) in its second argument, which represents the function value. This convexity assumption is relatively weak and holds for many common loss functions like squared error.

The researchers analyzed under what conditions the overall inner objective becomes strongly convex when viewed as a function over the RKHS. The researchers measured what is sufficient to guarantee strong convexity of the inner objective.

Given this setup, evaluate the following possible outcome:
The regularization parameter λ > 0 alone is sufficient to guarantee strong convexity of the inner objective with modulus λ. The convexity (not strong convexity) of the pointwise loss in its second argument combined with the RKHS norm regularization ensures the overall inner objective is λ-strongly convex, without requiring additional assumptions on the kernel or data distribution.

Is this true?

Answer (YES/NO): NO